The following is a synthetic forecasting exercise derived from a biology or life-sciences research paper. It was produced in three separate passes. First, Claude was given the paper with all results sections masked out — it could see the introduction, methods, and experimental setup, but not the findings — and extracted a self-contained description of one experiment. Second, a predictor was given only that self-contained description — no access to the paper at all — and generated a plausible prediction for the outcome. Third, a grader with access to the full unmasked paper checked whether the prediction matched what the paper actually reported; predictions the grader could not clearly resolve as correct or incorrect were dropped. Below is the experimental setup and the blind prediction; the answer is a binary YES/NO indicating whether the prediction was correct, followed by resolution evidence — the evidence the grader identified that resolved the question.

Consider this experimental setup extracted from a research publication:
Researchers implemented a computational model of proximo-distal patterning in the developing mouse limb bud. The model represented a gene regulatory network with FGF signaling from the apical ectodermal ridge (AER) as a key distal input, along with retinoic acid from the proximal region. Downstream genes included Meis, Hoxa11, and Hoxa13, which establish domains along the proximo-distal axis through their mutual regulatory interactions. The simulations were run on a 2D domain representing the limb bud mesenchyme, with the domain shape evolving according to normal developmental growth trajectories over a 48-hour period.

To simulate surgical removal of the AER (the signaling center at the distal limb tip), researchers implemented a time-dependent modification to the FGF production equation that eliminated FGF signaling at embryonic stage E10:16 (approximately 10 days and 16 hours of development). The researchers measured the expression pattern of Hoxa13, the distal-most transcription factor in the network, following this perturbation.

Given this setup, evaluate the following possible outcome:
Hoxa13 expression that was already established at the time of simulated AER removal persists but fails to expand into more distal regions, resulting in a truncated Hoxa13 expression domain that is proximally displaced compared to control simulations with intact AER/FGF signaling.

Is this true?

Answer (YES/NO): NO